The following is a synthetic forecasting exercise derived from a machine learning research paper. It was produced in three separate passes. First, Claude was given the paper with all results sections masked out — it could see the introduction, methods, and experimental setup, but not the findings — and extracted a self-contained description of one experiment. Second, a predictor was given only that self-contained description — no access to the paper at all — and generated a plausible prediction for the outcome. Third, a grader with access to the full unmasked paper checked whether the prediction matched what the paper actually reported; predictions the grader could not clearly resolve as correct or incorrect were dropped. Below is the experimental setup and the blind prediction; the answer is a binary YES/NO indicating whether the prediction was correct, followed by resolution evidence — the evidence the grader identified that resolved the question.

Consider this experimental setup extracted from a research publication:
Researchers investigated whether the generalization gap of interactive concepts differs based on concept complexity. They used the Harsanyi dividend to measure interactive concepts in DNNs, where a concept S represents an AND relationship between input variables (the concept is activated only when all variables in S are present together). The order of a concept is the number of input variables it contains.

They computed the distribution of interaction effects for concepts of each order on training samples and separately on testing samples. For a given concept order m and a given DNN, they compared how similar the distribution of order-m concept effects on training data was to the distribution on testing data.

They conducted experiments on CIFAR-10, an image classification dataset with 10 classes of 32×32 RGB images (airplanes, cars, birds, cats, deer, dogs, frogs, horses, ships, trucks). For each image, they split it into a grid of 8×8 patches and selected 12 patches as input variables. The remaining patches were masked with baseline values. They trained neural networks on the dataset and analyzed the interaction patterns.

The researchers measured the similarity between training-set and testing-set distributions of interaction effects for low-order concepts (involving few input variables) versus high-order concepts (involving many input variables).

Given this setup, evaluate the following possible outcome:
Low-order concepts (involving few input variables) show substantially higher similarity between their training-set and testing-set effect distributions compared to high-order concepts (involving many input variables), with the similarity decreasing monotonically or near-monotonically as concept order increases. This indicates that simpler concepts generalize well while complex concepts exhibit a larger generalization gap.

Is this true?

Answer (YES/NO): YES